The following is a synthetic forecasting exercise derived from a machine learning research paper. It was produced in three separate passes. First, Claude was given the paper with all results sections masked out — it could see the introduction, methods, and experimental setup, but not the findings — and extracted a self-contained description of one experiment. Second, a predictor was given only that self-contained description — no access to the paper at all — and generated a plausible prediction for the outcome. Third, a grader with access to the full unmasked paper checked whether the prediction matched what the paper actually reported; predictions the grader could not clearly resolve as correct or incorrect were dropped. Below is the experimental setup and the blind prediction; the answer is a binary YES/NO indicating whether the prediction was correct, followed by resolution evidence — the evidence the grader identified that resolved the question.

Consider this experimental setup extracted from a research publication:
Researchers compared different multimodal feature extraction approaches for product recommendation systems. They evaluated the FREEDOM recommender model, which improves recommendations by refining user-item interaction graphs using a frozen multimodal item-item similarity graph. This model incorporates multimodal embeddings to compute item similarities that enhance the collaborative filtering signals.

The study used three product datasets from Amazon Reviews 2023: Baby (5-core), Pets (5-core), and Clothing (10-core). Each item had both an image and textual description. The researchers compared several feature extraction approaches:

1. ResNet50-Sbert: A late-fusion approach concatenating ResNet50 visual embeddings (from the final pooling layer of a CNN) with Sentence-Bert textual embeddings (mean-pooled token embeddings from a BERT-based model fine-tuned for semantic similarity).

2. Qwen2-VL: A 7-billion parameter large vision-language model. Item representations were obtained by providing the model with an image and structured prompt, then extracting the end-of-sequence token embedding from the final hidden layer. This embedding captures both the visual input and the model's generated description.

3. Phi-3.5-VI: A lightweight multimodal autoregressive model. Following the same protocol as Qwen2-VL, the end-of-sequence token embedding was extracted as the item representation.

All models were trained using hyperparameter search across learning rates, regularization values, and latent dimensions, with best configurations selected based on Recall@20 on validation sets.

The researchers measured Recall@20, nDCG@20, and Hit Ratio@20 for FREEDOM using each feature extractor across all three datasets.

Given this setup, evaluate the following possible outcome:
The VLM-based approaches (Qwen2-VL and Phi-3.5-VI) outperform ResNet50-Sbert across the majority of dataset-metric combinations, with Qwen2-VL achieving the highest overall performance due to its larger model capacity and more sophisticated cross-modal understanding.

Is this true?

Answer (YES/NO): NO